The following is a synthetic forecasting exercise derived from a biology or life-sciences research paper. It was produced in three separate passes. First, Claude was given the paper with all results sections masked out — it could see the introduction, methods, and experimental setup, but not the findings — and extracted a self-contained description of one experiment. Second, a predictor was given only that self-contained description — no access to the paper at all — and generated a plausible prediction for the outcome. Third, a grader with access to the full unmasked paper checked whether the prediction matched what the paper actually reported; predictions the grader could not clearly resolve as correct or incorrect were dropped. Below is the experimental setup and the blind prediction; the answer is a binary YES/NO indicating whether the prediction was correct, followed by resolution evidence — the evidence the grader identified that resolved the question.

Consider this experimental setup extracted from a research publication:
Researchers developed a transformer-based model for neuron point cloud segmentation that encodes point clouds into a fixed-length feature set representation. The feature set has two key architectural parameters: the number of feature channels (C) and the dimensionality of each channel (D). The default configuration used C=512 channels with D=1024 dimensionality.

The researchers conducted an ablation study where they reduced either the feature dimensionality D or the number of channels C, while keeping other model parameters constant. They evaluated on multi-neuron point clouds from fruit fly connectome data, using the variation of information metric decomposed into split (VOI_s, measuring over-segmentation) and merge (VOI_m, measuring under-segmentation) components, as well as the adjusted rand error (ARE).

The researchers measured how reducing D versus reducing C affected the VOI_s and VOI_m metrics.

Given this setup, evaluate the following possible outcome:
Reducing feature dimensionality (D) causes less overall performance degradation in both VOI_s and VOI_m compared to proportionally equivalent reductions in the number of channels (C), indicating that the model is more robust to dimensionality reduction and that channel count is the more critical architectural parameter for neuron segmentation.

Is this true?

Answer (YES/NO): NO